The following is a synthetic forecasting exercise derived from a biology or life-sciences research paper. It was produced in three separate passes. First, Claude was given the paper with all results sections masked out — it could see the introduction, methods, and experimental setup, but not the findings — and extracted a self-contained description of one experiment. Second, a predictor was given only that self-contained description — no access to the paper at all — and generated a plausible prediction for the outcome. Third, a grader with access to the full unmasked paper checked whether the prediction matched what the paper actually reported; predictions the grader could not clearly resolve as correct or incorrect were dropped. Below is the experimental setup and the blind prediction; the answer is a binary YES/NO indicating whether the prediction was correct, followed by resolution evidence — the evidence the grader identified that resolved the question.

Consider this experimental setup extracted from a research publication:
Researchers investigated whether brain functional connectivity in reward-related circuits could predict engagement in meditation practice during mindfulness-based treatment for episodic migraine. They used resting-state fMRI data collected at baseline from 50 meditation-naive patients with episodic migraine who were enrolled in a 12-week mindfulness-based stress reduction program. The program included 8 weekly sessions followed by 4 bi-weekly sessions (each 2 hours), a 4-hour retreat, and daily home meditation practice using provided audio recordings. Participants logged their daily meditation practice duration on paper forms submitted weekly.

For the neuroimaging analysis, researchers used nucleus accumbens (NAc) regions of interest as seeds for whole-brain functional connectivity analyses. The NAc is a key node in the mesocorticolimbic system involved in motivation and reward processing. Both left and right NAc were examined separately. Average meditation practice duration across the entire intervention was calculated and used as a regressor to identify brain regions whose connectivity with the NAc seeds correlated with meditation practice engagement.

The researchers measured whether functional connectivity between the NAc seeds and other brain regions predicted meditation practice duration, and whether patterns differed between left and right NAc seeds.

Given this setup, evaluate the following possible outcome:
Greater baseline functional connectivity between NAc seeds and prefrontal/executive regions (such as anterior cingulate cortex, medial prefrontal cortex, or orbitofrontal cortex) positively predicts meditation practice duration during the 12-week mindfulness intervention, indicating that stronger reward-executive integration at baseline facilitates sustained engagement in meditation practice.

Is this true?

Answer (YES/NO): YES